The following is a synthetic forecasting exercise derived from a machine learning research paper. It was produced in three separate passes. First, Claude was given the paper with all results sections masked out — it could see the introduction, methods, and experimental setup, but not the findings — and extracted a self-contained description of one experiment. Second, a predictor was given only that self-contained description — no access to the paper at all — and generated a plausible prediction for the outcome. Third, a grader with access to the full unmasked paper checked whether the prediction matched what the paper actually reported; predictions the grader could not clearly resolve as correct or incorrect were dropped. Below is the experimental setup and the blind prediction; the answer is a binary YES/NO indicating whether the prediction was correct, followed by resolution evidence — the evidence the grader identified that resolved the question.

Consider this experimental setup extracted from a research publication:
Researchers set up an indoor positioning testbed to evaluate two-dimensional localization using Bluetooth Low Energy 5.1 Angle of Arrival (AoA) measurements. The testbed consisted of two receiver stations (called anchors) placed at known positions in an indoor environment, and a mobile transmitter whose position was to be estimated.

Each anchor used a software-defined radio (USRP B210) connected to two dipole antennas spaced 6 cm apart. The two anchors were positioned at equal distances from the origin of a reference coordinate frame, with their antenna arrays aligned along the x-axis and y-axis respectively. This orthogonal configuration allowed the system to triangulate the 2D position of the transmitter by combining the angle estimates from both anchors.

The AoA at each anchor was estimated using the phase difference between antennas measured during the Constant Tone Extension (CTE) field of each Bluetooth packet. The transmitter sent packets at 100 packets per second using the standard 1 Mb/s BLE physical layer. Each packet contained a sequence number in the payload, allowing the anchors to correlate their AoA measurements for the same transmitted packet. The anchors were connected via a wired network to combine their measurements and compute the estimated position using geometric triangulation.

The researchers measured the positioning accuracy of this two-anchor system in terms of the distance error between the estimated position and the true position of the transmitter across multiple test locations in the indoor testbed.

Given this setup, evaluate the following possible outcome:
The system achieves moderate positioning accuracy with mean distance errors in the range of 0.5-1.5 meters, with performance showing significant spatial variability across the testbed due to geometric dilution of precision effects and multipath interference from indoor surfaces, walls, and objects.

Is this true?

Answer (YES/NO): NO